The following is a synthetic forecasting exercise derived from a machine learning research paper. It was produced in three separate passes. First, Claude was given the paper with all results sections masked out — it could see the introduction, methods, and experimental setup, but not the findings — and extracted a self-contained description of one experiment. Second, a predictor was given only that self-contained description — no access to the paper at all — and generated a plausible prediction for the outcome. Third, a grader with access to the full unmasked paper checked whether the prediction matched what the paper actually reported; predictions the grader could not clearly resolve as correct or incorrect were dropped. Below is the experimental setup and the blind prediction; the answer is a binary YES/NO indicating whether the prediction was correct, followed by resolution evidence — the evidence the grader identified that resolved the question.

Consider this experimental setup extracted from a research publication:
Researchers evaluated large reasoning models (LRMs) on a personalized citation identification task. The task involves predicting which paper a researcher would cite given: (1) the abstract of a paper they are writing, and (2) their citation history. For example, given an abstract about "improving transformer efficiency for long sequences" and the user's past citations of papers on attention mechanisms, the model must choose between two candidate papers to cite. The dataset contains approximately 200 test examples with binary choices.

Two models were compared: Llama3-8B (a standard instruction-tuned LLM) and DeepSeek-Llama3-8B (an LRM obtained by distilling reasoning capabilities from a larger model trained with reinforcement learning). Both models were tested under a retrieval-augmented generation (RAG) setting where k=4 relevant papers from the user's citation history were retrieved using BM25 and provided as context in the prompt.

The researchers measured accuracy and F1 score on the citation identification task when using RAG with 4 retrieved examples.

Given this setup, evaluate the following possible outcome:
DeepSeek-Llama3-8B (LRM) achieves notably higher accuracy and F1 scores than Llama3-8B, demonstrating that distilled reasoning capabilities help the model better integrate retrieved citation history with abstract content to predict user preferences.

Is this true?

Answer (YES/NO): NO